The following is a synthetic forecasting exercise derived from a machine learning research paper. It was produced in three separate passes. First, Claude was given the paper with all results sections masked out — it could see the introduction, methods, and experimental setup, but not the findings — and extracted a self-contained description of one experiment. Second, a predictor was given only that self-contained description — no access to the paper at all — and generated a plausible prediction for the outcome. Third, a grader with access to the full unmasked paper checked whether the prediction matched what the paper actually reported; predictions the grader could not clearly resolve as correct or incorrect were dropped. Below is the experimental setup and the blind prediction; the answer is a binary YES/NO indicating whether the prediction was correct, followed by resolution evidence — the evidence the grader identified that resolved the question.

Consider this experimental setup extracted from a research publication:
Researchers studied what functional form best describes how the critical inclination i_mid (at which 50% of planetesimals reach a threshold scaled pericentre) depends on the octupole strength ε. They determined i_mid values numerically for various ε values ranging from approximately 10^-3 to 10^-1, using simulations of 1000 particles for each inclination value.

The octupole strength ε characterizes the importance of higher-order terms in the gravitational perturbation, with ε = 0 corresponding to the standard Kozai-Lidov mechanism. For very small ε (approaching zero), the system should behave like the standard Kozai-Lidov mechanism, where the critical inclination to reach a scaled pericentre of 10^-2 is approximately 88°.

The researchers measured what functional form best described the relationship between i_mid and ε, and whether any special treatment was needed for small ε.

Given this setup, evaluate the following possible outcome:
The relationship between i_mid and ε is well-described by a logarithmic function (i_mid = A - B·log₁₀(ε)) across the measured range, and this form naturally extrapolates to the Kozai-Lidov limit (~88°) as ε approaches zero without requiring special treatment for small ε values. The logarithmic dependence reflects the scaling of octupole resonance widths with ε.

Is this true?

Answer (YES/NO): NO